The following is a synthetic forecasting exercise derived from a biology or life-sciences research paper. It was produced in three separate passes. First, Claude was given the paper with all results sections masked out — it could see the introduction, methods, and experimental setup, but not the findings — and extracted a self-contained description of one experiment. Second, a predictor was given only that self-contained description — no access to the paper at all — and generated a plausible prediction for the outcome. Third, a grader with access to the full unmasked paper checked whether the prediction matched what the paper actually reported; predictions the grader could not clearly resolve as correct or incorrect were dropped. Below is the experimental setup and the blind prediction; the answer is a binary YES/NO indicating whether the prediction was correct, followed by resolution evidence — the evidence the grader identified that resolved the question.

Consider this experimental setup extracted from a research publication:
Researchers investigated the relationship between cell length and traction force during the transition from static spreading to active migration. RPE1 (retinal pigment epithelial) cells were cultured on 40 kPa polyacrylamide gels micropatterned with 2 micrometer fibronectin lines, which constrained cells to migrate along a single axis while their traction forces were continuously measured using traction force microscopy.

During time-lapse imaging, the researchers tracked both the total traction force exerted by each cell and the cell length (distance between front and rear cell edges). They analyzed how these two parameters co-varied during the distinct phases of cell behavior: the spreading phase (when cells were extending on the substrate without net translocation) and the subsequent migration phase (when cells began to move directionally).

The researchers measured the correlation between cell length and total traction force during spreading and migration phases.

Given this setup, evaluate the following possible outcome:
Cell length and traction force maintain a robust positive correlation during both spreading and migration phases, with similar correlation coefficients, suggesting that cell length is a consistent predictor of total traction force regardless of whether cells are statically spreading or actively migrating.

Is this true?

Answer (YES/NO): YES